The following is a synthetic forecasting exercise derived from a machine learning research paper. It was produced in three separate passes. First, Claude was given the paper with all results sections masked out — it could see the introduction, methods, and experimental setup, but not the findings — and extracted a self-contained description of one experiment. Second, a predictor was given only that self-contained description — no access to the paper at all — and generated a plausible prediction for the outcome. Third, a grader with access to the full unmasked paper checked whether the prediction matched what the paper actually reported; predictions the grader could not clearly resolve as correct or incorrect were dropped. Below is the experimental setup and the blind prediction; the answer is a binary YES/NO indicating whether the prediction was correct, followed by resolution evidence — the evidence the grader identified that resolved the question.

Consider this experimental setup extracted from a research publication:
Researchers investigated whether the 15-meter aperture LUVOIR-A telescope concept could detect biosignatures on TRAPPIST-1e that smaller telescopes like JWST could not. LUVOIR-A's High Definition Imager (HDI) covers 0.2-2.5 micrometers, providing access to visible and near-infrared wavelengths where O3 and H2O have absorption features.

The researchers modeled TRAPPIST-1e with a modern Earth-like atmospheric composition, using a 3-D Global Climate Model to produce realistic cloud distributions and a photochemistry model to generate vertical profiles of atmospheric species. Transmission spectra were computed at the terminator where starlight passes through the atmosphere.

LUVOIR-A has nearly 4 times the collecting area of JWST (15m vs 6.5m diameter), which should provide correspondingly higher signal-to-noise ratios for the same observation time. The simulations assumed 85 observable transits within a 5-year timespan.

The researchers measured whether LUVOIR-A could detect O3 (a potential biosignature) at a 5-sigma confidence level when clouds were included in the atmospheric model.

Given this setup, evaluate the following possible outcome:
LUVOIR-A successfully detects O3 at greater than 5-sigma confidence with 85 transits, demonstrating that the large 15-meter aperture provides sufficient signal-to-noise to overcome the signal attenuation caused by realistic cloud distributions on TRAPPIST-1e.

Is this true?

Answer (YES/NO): NO